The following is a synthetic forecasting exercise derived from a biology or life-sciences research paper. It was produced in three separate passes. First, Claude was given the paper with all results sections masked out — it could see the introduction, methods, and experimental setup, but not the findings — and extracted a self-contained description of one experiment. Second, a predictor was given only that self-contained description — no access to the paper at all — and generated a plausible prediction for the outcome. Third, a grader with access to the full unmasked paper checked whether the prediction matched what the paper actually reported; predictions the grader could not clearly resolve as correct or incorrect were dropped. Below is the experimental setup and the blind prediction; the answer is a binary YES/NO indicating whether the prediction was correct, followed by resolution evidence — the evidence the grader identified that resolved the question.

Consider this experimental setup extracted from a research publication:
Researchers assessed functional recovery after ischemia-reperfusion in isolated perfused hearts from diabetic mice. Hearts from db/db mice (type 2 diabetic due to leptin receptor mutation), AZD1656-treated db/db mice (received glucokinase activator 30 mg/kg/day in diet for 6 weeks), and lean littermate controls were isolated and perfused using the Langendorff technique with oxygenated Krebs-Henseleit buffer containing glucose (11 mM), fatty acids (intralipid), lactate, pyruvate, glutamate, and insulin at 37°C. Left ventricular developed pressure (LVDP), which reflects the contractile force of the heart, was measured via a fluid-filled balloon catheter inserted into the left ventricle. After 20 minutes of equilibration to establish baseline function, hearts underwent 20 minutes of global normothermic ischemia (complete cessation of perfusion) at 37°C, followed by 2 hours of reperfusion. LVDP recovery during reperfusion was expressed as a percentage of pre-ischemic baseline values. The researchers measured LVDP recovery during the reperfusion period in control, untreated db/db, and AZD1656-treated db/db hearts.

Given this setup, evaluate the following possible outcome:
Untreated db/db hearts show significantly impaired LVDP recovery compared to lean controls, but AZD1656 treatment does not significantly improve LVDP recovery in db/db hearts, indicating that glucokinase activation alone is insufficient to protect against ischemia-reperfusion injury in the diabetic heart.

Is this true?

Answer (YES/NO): NO